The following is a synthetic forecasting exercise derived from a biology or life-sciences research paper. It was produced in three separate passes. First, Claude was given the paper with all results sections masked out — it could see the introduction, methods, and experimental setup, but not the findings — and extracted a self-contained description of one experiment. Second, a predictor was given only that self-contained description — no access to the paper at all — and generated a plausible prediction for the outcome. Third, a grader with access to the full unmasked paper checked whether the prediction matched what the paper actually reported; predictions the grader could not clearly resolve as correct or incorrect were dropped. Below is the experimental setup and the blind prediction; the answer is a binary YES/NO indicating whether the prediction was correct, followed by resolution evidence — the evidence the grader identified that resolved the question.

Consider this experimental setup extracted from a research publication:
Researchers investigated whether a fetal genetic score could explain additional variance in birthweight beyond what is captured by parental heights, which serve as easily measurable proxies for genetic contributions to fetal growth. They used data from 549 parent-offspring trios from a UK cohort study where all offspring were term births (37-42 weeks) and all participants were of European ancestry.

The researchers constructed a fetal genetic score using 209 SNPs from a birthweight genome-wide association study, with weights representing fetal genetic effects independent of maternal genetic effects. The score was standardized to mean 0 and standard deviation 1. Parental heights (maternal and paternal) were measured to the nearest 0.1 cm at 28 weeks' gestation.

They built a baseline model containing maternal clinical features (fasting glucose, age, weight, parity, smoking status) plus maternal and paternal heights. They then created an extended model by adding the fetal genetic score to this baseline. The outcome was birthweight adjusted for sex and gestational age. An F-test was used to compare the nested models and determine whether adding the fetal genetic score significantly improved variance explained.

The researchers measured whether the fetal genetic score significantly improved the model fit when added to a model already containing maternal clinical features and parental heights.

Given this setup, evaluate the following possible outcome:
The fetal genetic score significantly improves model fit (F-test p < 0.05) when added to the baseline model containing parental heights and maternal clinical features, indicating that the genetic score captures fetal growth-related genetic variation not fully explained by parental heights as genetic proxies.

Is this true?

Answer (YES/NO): YES